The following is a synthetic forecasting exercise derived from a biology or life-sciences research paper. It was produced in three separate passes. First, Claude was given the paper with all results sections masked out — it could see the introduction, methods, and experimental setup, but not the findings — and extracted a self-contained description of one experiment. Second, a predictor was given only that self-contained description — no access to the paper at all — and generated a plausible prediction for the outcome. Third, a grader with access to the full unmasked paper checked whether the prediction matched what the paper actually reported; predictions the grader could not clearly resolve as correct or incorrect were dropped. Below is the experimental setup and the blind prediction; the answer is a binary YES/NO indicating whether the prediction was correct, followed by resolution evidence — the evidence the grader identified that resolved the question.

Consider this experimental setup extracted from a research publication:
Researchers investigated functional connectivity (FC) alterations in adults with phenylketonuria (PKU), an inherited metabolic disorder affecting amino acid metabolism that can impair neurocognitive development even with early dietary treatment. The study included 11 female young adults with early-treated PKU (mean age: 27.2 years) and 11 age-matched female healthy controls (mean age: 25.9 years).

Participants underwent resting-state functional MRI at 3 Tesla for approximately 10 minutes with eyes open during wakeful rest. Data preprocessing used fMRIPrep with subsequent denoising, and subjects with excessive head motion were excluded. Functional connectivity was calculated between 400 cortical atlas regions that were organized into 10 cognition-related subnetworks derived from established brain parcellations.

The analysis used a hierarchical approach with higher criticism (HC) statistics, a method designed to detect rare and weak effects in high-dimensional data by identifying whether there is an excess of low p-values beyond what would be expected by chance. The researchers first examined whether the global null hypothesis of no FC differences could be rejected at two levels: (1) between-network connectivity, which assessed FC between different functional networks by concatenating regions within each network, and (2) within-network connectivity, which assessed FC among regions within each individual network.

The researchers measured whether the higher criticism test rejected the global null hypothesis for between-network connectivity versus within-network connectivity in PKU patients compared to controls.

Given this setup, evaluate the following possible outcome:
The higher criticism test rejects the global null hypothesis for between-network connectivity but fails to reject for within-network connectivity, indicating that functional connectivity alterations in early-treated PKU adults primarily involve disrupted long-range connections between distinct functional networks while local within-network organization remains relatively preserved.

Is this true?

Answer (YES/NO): NO